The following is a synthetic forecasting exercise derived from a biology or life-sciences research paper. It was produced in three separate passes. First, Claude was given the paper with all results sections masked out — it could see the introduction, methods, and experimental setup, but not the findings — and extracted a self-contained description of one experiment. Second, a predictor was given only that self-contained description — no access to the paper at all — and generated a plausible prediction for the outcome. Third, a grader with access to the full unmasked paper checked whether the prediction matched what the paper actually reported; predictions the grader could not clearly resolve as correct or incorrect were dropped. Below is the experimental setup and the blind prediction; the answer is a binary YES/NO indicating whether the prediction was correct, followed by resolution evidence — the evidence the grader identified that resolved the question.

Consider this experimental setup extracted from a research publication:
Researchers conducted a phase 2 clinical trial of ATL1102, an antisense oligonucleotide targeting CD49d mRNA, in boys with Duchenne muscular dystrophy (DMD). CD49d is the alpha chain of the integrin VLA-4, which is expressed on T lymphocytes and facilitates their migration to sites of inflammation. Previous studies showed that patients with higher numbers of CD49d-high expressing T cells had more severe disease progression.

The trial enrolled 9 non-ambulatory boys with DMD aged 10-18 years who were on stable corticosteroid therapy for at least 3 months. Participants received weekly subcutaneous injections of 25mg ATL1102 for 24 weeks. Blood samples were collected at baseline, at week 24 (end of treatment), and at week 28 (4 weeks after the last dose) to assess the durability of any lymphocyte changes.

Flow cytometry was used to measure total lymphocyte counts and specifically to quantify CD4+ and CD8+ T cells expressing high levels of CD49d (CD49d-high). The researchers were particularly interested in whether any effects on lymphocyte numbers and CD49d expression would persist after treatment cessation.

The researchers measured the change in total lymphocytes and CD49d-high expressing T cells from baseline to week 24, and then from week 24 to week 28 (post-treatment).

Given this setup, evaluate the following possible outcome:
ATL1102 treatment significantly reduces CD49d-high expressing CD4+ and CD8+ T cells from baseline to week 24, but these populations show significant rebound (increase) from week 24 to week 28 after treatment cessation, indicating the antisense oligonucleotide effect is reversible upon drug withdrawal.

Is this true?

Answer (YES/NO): NO